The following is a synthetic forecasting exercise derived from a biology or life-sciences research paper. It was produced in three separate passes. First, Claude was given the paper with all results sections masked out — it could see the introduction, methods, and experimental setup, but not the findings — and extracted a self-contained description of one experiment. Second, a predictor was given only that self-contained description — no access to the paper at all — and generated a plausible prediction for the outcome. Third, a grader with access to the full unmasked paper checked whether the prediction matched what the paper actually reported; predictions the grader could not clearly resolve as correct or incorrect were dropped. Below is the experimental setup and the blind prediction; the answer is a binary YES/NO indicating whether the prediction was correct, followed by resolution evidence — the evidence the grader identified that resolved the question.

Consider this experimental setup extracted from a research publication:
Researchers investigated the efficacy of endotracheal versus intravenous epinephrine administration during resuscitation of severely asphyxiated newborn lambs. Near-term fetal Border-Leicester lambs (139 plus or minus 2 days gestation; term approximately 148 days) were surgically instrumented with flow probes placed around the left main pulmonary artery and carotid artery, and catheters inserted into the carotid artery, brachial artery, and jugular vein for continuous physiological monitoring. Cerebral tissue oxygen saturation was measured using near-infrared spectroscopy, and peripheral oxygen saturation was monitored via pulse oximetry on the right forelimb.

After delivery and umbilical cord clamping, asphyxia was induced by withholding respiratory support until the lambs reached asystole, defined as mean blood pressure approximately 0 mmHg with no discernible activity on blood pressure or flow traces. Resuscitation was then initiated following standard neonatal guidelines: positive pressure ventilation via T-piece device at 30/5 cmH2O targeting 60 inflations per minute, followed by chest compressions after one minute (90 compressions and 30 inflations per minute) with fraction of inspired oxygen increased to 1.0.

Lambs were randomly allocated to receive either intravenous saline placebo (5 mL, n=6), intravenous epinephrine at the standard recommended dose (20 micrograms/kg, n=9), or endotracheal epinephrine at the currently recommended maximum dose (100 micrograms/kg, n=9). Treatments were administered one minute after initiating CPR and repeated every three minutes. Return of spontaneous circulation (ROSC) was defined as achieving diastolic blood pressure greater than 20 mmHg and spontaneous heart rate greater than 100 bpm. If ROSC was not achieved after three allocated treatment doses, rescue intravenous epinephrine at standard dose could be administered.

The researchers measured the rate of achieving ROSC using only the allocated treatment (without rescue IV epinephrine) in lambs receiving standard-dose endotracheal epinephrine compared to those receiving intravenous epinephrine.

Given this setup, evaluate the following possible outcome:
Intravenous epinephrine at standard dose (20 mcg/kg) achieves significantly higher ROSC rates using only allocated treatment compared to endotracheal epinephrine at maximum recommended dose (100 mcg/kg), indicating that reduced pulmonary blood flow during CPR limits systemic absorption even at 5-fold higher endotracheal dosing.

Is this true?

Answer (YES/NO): YES